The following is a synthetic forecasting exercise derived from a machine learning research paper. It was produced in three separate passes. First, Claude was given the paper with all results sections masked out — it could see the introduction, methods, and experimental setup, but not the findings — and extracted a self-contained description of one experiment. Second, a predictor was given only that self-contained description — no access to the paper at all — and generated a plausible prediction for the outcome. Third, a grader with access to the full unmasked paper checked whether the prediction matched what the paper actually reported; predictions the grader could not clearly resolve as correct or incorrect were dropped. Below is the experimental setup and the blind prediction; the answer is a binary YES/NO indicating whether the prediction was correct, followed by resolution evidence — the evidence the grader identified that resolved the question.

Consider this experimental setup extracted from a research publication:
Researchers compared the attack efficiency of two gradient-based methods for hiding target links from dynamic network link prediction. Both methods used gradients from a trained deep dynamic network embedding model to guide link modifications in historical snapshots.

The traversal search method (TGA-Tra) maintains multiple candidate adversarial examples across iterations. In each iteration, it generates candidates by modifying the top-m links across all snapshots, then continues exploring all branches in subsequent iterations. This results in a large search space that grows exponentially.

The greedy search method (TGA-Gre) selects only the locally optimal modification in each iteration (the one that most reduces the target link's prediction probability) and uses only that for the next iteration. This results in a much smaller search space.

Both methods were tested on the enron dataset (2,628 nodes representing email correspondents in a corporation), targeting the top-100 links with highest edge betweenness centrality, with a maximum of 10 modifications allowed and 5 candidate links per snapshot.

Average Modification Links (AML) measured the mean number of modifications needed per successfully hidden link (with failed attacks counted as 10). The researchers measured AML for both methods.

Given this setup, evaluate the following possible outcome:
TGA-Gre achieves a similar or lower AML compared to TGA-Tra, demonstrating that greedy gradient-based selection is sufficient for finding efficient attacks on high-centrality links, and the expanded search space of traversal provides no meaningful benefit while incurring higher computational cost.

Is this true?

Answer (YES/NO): NO